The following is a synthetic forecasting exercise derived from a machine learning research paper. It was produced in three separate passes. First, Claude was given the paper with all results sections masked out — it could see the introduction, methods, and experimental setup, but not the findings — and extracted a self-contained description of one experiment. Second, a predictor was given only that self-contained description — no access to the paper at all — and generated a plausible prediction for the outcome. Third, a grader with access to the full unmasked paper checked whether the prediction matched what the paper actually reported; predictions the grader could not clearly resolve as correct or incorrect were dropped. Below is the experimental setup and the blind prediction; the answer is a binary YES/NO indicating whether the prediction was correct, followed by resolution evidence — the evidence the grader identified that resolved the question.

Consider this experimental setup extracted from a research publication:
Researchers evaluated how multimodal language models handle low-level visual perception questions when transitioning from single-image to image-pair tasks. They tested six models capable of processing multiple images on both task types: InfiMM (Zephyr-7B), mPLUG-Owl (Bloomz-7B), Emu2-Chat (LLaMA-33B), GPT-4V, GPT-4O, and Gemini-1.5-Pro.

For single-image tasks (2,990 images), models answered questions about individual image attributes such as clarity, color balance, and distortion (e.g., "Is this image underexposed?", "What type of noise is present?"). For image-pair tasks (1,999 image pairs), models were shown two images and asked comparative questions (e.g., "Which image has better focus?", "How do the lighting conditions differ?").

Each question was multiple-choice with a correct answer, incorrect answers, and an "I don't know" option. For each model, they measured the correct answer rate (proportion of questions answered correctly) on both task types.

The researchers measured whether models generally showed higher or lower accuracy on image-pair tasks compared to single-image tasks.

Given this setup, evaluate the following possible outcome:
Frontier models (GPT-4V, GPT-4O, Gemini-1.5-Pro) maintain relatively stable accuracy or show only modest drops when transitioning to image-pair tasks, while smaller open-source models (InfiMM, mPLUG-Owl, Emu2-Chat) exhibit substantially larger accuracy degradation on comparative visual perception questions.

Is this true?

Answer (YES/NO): NO